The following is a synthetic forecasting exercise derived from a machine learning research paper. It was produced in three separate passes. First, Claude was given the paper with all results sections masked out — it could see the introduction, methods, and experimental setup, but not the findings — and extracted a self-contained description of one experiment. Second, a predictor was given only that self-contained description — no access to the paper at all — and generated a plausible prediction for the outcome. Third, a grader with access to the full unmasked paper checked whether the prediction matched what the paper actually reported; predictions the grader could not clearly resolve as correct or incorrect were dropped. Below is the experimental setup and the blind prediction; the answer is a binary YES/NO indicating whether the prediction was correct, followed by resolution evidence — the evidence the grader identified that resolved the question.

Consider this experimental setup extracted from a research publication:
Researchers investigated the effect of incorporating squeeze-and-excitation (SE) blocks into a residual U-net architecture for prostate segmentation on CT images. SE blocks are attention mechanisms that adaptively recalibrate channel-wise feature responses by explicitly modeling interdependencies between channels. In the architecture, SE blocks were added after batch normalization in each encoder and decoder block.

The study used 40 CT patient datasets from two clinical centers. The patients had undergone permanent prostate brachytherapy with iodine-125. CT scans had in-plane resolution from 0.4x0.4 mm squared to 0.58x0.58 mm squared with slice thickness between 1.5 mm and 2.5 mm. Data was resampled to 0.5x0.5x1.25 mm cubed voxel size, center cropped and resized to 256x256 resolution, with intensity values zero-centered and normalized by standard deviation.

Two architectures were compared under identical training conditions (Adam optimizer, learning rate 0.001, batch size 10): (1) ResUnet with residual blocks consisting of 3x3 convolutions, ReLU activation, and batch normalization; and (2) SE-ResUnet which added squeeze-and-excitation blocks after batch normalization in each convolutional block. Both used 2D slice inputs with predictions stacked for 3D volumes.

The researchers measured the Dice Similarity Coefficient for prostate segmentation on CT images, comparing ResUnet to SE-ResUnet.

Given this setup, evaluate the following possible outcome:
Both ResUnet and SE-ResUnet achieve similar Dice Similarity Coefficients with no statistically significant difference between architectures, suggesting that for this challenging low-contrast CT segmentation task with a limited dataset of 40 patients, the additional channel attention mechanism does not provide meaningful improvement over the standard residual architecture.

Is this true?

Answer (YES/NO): NO